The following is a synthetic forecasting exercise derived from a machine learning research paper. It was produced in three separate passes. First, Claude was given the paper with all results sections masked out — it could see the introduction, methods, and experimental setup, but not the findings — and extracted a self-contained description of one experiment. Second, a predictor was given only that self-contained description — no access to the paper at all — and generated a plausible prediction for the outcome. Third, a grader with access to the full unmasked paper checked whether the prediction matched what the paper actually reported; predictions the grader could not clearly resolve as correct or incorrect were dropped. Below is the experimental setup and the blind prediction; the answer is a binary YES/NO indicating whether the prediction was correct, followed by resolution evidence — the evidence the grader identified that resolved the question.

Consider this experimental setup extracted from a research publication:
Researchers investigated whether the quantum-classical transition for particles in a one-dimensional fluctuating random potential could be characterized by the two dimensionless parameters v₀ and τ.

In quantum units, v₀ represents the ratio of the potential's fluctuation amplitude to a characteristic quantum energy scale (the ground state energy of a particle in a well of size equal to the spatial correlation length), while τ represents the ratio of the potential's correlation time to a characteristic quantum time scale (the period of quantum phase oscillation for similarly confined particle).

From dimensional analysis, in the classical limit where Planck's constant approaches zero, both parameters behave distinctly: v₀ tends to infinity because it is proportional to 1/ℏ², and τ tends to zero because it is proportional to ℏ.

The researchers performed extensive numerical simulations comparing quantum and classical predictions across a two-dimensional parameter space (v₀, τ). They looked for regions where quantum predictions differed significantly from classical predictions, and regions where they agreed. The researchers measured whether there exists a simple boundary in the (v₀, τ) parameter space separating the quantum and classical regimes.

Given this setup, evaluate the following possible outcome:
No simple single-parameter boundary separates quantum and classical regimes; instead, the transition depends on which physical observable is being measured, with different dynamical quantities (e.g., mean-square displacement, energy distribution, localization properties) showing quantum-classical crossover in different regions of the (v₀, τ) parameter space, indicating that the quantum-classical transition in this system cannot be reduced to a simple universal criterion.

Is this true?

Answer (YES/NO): YES